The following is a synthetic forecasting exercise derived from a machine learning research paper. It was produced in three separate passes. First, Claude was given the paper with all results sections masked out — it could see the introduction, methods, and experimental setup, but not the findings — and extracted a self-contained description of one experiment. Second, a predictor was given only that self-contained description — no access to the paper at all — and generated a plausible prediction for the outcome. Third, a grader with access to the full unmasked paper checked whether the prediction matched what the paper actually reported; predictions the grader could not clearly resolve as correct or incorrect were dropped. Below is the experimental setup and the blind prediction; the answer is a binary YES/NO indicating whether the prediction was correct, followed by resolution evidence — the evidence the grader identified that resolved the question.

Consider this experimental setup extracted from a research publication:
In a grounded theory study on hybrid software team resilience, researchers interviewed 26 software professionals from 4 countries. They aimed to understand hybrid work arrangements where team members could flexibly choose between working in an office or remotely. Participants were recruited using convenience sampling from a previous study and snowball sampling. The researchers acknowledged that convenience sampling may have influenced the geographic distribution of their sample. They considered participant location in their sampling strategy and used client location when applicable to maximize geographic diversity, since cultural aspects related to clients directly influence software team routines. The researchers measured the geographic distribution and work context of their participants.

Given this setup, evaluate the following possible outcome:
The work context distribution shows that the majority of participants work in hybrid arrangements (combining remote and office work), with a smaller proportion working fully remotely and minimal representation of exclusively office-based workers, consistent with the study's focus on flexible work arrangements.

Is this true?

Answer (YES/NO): NO